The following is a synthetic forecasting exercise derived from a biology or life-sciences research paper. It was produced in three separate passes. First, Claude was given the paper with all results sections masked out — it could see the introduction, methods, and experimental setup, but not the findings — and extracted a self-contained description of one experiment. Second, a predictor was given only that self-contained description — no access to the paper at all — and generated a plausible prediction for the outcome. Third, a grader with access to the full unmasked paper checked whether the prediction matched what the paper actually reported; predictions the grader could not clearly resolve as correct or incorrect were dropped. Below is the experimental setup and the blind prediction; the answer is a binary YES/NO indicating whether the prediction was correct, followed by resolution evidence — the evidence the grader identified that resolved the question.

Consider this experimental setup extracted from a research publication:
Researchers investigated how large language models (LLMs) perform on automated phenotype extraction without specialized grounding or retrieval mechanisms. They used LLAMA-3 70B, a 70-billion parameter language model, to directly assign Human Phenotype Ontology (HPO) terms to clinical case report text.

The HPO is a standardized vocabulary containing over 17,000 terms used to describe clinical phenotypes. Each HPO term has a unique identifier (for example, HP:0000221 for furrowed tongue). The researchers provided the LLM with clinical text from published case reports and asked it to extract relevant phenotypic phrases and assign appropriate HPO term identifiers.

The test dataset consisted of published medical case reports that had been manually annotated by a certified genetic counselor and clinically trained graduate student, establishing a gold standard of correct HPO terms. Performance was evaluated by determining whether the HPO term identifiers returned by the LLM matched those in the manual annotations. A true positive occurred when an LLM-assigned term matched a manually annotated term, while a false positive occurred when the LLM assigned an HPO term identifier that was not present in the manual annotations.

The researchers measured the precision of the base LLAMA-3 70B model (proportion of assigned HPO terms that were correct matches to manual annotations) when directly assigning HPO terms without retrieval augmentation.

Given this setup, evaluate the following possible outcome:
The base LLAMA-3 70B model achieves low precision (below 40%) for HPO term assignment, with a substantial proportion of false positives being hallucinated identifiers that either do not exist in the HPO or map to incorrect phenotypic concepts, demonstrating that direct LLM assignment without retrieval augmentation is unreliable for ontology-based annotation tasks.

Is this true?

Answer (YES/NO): NO